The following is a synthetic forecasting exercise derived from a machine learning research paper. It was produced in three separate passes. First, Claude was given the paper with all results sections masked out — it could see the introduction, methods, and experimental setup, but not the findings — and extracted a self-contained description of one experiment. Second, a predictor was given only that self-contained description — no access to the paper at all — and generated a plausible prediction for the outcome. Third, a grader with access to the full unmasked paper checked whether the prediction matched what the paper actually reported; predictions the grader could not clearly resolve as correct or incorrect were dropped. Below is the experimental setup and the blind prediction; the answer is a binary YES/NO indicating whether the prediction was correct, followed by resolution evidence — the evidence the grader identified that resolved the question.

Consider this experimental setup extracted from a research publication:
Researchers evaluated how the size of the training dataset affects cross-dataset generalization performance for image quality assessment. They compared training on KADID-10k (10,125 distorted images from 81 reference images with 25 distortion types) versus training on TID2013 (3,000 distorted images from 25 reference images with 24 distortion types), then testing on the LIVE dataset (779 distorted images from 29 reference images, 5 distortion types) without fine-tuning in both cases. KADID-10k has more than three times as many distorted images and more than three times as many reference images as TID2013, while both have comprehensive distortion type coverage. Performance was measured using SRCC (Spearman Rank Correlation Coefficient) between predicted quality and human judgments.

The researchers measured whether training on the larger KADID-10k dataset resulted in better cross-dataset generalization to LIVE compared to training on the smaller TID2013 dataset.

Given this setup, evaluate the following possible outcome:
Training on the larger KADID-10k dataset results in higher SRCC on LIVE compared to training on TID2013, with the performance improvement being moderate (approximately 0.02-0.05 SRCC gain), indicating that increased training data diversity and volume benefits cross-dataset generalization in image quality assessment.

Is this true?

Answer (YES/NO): NO